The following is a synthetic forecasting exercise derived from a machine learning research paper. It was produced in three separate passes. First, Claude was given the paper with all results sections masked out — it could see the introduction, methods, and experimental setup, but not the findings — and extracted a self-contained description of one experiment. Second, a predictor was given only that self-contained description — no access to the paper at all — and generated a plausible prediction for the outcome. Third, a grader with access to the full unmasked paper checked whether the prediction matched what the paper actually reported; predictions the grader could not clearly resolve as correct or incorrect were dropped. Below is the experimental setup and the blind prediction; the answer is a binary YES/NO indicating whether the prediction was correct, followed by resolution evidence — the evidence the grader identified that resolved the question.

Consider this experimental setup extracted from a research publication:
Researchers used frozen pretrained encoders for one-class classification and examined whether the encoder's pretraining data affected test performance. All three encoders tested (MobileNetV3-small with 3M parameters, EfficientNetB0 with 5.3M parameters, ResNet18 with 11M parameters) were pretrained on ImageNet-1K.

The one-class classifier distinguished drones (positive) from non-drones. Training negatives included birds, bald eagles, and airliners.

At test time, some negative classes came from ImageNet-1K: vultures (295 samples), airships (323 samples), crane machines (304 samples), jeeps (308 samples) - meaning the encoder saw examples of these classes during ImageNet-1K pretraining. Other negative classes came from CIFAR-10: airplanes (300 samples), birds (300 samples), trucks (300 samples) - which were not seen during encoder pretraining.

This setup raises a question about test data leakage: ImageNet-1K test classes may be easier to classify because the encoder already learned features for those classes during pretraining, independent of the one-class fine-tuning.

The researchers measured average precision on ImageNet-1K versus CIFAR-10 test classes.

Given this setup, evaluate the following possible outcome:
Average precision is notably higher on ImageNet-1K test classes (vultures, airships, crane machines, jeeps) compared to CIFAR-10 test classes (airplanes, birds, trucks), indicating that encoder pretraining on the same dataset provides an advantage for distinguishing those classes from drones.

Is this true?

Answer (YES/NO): NO